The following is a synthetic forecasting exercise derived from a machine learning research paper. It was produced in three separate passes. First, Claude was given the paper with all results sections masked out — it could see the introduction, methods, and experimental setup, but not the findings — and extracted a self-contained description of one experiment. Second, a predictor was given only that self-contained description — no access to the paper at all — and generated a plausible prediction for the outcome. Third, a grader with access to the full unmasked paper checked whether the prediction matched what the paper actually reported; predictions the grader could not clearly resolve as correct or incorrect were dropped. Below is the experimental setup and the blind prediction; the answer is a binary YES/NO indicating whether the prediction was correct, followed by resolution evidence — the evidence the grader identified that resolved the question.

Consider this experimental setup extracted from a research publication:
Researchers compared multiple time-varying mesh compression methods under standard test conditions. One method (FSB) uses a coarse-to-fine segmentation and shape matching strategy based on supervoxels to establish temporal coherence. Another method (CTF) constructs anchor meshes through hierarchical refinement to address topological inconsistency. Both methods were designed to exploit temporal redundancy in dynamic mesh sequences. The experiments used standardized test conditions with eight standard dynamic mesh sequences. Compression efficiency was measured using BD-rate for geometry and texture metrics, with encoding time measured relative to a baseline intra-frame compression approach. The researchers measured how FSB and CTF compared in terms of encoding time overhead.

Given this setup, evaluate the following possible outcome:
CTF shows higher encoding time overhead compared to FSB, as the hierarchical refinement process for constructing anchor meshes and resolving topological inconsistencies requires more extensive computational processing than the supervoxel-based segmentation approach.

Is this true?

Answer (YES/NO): NO